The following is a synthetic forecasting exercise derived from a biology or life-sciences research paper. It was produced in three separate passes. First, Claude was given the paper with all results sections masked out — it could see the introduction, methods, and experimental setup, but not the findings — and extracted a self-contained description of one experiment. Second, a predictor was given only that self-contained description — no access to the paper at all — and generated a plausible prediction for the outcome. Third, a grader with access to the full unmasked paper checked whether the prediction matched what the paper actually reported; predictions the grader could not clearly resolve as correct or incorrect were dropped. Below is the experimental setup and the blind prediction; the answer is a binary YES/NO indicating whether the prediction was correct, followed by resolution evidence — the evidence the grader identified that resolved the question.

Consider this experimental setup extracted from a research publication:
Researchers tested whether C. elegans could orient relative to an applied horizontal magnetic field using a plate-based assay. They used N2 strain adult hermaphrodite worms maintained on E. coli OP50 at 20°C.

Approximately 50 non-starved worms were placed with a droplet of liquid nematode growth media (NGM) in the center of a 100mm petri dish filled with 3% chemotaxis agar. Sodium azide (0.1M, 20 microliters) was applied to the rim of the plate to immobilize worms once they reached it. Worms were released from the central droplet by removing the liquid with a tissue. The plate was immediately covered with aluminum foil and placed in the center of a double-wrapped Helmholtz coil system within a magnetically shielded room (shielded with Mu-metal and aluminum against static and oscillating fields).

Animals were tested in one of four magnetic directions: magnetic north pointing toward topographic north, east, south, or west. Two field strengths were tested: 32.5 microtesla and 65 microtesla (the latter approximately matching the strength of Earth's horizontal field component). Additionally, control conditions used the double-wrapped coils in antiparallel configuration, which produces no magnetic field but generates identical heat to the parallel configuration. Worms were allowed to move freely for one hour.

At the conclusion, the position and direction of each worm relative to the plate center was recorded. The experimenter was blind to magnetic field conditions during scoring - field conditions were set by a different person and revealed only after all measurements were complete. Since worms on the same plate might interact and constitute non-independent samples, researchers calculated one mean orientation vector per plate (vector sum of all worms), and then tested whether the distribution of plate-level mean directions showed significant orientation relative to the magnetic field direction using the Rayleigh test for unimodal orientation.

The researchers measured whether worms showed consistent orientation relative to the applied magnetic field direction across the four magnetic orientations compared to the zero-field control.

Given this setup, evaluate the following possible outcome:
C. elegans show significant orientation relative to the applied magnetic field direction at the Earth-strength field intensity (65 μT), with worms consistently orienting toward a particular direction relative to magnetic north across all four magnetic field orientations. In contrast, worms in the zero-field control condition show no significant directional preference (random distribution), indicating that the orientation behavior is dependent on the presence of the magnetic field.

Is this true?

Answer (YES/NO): NO